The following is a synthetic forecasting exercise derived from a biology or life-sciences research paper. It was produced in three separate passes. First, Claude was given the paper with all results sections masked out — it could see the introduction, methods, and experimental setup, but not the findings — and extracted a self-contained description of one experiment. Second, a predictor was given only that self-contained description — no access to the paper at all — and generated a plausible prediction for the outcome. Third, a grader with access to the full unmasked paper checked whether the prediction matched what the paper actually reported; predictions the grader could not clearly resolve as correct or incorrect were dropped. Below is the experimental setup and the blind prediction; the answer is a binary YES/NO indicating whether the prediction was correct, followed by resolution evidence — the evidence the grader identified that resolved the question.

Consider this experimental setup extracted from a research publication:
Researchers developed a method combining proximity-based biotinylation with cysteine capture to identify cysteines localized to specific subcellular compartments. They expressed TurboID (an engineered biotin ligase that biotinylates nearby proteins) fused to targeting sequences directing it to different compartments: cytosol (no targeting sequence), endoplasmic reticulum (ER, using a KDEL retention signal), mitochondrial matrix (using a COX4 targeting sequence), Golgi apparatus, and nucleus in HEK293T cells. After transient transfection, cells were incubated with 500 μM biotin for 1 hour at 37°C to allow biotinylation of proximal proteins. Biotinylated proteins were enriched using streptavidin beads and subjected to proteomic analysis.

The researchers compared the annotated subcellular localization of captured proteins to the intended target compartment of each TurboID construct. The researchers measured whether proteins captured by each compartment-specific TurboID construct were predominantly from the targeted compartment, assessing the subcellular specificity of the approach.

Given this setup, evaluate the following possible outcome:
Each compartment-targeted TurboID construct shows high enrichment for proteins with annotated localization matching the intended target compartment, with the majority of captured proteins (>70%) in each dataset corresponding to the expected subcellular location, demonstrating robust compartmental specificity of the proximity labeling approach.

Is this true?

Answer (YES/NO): NO